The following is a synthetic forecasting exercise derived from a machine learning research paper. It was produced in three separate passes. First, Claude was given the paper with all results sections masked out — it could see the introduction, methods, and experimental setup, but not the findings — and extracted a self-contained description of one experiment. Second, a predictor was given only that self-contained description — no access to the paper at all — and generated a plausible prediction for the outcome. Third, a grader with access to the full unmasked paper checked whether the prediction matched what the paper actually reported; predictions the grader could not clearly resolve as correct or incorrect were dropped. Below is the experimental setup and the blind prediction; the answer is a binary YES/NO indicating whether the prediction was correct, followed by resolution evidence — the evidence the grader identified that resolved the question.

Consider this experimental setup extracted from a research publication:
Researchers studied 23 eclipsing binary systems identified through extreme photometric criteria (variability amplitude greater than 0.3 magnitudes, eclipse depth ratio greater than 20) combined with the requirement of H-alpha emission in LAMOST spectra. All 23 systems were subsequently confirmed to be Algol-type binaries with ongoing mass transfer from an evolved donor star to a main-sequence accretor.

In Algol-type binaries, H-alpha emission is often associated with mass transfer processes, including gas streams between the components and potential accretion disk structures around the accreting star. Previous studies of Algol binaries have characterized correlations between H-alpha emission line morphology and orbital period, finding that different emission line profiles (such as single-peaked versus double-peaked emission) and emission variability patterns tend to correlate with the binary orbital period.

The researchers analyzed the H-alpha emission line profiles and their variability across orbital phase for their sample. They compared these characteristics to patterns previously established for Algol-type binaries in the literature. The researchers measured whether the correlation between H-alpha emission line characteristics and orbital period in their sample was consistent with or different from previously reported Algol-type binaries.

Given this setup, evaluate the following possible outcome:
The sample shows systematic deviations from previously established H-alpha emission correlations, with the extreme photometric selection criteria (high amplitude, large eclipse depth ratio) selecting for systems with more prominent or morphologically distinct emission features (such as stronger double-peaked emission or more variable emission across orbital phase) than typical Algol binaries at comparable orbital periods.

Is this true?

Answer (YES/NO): NO